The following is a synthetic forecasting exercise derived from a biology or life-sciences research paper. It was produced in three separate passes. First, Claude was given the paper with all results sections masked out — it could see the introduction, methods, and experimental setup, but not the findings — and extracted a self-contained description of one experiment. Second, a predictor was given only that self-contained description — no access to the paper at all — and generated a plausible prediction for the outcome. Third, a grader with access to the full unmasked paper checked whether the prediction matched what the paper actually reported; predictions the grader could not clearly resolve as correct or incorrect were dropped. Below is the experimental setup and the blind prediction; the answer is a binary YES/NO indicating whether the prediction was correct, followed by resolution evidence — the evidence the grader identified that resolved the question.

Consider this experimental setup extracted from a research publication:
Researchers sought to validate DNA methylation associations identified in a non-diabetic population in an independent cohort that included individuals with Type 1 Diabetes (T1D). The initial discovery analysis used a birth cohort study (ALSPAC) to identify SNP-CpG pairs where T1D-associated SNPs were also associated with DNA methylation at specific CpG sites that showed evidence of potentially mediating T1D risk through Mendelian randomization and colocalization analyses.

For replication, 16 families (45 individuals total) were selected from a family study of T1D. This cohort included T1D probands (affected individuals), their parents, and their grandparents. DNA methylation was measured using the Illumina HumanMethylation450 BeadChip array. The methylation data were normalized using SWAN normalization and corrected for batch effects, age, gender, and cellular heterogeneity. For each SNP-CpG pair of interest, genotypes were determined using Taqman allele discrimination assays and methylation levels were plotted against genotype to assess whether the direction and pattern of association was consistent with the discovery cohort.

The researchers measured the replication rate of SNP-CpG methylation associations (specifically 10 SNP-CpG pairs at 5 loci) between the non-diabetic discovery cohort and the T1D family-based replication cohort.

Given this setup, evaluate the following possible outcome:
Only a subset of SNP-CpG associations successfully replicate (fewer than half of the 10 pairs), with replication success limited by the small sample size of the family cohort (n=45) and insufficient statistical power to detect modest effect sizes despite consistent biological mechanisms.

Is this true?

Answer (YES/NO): NO